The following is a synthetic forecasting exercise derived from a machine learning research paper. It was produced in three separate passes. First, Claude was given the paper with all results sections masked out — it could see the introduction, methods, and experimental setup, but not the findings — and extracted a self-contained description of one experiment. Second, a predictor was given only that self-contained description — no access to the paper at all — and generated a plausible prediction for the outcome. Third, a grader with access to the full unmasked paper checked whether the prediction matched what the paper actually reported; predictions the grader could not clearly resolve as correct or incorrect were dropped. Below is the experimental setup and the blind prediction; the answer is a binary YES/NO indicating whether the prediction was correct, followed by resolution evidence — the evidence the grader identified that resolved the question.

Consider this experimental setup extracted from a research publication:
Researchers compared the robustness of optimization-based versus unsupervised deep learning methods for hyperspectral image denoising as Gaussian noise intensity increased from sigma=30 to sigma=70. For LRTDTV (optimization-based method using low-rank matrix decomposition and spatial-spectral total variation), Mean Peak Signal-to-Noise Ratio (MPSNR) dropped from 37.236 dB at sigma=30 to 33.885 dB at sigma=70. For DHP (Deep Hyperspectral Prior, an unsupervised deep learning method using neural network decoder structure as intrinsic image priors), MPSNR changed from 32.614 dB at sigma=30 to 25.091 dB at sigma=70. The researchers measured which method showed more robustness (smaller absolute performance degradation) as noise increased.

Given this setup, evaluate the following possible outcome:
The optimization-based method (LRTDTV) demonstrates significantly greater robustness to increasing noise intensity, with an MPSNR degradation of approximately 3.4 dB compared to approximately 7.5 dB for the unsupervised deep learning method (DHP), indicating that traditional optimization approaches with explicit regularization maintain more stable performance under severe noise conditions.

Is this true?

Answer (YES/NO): YES